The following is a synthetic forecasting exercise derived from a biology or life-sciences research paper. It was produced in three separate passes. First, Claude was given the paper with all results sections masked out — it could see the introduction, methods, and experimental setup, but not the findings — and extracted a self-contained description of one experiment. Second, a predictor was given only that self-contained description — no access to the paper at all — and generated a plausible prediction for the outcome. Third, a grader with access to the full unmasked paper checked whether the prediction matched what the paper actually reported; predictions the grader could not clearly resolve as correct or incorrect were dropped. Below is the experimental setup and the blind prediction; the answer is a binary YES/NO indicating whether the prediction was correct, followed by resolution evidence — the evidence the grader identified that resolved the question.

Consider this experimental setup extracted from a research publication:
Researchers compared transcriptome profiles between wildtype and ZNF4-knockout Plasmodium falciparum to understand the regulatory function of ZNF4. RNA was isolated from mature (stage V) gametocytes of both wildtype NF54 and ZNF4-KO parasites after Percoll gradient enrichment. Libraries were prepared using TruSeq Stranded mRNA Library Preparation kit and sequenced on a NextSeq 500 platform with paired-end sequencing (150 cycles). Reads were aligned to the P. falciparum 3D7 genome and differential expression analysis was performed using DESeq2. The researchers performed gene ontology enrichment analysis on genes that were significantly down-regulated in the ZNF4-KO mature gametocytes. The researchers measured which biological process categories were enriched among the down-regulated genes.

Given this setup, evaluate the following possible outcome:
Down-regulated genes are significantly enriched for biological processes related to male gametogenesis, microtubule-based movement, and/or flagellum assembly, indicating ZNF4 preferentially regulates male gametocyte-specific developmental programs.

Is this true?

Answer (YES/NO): YES